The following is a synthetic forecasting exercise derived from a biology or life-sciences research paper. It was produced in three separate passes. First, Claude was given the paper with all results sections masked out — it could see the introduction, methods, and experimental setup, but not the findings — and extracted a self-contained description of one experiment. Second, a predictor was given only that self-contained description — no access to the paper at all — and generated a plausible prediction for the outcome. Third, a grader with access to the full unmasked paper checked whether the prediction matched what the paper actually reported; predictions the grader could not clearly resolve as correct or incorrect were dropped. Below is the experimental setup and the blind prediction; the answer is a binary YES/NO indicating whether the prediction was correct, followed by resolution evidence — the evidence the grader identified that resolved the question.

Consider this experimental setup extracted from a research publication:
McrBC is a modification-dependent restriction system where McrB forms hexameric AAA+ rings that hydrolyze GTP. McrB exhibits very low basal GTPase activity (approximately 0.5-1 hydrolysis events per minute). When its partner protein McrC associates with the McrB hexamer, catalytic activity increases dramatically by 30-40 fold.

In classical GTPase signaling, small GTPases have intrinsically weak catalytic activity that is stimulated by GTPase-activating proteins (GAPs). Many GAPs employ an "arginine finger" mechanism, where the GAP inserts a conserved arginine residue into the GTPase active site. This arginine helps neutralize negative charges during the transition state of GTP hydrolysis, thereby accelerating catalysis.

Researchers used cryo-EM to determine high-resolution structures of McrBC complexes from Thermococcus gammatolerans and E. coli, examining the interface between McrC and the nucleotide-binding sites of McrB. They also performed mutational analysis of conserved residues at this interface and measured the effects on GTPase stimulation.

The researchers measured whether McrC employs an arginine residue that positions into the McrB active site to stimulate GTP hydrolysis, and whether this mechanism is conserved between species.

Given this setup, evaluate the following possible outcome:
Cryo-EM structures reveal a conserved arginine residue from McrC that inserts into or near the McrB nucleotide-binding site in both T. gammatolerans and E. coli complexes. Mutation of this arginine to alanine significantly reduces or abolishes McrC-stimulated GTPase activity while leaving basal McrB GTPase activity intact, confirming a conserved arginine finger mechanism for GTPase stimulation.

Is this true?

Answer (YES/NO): NO